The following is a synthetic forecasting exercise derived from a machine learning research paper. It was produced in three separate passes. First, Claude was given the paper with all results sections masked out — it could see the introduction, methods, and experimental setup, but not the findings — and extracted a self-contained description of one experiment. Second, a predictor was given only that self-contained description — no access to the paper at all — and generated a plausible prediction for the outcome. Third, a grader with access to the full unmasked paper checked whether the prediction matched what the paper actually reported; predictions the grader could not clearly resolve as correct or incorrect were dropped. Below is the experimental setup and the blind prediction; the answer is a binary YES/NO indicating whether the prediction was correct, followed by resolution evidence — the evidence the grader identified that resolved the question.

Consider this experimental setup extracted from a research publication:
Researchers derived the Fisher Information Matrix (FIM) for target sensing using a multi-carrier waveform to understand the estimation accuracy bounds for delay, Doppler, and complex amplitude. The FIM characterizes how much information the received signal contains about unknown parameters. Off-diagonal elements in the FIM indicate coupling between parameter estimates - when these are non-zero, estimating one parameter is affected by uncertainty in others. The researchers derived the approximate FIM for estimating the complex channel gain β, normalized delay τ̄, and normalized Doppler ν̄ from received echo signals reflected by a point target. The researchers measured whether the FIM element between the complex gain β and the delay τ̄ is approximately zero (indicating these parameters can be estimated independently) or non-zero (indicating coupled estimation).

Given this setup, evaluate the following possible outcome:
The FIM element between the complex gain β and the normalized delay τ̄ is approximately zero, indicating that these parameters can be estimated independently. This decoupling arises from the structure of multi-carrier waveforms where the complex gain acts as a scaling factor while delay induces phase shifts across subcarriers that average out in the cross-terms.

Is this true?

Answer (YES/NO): YES